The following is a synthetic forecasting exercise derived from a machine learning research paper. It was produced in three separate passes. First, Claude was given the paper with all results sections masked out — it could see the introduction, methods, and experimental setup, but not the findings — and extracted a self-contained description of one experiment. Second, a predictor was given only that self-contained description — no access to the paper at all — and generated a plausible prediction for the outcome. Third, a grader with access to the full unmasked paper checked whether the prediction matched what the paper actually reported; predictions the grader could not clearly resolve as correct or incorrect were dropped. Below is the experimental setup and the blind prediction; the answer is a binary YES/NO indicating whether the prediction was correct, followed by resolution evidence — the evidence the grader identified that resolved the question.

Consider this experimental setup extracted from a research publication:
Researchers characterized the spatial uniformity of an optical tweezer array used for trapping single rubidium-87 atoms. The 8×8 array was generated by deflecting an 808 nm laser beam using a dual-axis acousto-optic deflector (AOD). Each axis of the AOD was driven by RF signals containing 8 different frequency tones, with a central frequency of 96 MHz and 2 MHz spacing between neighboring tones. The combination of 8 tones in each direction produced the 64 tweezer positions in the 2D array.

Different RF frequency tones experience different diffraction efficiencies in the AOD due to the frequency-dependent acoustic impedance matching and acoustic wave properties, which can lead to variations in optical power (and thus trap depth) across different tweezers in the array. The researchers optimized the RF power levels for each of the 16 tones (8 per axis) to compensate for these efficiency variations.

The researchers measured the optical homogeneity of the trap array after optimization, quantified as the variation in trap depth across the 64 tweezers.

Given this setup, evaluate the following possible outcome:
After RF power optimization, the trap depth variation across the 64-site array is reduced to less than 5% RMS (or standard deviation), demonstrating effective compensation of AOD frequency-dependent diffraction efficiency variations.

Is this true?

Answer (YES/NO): NO